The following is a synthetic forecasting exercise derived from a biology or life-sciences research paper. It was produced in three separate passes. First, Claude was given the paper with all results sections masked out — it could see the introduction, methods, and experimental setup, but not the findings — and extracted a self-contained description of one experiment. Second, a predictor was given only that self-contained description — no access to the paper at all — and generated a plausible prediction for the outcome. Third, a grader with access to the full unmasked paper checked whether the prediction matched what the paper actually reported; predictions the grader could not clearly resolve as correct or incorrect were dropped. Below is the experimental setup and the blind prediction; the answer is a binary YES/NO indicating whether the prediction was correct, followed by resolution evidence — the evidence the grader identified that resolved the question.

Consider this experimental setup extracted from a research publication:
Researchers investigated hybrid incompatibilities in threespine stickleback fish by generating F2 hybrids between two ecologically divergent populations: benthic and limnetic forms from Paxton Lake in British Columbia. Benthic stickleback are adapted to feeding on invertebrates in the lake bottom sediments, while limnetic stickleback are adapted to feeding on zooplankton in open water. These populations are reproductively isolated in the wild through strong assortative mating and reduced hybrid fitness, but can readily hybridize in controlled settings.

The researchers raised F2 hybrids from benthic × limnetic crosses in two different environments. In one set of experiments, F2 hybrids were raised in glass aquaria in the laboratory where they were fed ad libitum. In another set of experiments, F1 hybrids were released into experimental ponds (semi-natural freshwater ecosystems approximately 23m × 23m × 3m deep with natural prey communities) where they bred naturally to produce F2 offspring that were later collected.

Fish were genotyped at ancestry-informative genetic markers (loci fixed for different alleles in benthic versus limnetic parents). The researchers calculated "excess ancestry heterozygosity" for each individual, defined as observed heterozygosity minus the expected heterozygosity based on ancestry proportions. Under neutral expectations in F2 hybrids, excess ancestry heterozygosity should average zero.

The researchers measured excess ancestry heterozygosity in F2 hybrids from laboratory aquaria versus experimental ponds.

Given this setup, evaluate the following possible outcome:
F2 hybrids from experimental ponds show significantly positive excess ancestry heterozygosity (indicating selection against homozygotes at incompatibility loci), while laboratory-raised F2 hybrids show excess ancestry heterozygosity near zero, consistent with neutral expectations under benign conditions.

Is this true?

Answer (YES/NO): YES